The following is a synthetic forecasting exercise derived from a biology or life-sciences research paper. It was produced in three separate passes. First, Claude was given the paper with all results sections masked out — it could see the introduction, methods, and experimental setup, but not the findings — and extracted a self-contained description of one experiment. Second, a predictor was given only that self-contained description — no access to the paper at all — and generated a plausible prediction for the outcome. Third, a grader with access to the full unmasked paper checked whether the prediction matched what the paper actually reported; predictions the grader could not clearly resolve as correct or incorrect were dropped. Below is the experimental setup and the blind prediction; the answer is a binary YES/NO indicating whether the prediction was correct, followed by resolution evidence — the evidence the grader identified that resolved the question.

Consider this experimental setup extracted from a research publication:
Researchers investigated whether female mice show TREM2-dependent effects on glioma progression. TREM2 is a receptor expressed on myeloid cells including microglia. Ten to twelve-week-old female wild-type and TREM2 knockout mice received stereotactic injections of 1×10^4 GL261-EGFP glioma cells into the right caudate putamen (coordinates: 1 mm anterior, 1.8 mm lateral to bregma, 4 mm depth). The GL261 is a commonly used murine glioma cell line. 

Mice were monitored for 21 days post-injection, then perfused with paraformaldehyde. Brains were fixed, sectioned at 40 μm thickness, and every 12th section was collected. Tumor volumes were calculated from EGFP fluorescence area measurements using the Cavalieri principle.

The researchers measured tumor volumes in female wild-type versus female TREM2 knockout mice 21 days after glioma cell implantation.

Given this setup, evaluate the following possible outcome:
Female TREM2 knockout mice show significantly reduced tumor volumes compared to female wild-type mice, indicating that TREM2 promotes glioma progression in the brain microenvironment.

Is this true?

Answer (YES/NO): NO